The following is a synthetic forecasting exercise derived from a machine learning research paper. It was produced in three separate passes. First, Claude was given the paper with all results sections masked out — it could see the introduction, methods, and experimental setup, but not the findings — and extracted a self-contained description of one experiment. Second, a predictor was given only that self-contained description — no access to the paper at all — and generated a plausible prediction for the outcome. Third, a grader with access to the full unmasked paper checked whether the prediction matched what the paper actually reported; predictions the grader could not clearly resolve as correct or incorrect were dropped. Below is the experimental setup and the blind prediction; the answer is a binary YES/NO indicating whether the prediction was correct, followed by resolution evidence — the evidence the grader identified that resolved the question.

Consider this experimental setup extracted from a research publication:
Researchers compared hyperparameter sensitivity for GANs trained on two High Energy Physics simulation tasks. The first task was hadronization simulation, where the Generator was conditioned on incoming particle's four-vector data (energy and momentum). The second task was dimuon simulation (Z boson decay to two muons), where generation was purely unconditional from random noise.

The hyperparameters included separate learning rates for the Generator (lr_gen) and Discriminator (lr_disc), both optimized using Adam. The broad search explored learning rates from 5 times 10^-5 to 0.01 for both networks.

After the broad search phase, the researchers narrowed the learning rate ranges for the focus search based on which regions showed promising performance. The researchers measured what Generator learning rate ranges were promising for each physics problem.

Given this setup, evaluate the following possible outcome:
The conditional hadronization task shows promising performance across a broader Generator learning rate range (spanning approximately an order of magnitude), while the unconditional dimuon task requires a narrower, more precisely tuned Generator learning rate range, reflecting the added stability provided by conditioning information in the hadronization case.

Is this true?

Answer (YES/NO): NO